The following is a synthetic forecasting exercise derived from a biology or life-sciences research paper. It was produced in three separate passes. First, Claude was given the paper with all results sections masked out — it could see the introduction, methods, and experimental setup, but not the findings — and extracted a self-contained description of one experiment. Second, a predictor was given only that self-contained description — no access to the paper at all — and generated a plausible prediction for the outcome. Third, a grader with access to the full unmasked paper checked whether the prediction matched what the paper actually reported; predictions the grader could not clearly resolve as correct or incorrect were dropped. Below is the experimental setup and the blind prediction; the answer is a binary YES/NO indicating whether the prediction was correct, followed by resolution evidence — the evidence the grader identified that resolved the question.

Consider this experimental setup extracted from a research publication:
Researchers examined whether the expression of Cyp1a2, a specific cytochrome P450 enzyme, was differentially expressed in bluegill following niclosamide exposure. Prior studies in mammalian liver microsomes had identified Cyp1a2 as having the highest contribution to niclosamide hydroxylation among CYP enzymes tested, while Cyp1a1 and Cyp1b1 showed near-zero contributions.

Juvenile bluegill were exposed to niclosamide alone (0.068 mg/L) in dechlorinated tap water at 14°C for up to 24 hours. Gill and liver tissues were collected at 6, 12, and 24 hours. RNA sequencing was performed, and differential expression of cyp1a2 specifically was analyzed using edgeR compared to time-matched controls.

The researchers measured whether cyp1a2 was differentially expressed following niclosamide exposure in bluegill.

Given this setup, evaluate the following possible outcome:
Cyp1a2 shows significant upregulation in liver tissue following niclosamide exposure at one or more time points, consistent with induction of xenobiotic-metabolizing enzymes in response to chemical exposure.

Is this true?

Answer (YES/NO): NO